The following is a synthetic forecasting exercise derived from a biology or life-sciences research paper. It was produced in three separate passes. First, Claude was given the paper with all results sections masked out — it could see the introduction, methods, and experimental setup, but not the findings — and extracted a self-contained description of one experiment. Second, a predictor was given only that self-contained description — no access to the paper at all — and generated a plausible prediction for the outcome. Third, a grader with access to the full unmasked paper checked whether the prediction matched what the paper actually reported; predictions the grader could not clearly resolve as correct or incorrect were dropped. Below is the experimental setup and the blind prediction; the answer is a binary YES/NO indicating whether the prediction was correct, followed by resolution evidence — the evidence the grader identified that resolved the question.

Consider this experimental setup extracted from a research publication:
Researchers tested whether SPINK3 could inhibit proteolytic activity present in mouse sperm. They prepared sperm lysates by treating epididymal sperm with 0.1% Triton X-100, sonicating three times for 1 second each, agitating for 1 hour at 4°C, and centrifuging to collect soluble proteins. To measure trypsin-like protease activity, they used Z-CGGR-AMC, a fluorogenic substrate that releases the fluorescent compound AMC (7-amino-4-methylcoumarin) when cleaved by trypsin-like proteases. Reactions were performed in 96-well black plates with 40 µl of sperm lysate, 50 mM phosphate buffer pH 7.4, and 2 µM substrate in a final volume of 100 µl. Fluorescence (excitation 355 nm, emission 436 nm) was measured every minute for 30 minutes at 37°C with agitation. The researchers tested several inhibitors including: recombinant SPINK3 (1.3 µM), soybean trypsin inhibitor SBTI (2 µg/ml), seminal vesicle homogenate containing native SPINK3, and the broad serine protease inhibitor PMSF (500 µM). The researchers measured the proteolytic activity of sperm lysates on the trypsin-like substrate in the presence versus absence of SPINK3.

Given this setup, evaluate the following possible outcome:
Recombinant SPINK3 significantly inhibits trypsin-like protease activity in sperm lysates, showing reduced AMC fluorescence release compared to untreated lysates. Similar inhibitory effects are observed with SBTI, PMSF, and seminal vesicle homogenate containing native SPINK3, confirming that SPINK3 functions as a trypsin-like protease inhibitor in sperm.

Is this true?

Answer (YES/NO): YES